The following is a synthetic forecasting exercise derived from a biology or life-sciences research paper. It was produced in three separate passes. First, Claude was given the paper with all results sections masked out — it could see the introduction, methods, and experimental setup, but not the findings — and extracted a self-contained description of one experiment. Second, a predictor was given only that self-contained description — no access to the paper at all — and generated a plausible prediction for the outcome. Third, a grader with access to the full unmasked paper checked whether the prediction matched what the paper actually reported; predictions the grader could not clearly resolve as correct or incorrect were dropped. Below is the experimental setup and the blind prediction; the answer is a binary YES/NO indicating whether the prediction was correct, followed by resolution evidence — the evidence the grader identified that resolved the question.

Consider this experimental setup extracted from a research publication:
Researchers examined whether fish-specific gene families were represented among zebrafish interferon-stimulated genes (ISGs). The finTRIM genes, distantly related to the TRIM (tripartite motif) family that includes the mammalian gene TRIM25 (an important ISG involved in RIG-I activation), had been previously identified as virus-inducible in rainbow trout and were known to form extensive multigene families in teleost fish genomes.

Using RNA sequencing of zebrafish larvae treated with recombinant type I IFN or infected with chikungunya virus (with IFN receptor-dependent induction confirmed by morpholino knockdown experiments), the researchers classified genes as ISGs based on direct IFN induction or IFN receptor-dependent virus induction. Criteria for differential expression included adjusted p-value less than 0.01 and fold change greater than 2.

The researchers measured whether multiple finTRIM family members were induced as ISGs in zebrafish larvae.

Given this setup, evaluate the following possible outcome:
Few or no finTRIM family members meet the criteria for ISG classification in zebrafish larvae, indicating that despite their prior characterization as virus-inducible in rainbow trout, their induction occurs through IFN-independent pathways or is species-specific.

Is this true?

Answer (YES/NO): NO